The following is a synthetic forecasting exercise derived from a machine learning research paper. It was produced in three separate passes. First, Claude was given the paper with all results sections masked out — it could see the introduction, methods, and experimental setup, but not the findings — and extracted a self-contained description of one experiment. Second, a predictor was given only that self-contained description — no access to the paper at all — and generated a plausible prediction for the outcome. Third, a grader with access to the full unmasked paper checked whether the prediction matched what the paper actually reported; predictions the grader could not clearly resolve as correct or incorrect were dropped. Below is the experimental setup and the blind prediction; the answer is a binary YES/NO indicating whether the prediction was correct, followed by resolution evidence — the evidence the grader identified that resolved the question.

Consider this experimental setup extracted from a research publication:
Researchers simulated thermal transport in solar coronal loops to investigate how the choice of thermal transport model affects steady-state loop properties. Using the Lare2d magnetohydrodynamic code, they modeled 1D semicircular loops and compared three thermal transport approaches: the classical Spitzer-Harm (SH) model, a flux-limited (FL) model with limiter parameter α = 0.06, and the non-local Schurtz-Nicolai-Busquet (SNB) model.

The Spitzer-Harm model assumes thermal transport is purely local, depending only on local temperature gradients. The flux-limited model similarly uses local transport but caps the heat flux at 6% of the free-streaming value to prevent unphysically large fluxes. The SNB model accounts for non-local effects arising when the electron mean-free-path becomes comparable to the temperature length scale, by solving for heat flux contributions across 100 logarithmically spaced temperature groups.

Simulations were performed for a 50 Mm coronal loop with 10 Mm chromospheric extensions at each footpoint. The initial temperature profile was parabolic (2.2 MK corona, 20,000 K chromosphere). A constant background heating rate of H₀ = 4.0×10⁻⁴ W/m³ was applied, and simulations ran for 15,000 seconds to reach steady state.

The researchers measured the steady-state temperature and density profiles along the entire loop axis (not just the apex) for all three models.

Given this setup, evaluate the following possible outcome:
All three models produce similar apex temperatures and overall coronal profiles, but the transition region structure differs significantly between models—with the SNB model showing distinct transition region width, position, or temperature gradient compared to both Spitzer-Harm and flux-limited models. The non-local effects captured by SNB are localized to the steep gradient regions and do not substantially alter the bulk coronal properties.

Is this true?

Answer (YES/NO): NO